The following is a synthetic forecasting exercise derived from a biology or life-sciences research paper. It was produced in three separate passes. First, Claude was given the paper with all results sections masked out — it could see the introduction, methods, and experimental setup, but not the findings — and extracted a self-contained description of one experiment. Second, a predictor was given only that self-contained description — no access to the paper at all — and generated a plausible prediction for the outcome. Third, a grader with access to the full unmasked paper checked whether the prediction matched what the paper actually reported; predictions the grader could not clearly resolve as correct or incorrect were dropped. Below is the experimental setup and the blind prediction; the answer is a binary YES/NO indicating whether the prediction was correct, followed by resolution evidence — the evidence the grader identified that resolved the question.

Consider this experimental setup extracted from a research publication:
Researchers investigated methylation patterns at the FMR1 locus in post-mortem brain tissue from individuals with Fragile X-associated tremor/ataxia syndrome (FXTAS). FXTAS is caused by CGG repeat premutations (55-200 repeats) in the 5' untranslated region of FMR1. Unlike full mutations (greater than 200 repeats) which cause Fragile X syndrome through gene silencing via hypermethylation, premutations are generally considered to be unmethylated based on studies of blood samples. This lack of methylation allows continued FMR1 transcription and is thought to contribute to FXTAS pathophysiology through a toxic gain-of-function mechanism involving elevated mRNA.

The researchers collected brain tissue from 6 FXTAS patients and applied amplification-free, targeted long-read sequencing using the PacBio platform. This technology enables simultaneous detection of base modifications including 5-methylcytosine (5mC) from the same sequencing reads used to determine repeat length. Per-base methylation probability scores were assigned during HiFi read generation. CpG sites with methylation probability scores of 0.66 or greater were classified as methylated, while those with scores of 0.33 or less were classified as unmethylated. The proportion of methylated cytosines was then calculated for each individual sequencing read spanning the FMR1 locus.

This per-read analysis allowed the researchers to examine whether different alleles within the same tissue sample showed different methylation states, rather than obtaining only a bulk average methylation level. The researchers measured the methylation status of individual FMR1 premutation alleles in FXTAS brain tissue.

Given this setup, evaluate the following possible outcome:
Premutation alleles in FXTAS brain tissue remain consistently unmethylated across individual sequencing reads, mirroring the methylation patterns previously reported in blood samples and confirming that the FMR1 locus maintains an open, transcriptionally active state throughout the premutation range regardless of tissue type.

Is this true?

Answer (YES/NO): NO